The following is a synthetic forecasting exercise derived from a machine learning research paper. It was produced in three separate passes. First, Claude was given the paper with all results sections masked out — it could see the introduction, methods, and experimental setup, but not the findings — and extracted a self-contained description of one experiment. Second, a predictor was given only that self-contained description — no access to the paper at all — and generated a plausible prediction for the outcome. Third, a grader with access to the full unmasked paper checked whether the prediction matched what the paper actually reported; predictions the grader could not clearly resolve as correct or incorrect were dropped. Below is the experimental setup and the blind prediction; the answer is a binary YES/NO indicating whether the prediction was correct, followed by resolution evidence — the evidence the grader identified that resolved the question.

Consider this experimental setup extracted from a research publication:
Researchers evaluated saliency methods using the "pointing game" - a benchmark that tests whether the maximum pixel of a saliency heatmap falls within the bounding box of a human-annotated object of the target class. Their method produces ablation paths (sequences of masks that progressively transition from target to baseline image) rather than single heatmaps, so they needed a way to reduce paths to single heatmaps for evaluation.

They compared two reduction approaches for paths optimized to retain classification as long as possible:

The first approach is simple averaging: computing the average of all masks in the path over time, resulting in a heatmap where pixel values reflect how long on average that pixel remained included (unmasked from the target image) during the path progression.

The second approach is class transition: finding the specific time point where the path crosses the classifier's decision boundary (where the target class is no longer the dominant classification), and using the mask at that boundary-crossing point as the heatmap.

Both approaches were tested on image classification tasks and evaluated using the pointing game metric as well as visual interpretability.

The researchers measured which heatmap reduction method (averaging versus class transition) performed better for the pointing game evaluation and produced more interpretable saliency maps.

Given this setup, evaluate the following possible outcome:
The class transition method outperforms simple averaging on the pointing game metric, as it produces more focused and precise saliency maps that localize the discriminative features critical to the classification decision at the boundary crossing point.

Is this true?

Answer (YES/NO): YES